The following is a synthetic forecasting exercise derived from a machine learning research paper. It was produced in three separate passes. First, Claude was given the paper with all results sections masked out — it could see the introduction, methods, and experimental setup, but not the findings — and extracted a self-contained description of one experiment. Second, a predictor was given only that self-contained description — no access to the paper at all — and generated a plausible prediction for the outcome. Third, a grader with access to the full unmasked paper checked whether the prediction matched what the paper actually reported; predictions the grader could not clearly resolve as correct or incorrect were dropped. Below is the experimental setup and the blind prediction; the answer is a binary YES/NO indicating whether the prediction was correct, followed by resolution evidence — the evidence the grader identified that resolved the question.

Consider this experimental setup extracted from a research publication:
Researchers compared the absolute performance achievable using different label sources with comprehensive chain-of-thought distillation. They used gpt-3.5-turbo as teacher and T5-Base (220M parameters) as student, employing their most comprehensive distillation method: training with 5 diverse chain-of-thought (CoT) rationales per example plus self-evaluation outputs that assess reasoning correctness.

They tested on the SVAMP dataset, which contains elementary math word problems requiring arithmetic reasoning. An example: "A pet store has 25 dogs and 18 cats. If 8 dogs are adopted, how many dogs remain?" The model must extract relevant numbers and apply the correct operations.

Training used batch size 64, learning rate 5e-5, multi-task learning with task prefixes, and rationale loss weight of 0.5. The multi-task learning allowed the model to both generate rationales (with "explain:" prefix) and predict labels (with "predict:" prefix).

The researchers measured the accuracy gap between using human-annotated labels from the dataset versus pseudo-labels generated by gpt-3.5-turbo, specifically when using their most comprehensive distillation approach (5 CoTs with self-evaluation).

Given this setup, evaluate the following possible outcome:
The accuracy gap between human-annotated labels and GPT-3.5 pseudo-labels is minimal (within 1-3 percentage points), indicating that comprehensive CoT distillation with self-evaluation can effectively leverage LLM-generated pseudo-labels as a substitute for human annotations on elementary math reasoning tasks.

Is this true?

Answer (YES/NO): NO